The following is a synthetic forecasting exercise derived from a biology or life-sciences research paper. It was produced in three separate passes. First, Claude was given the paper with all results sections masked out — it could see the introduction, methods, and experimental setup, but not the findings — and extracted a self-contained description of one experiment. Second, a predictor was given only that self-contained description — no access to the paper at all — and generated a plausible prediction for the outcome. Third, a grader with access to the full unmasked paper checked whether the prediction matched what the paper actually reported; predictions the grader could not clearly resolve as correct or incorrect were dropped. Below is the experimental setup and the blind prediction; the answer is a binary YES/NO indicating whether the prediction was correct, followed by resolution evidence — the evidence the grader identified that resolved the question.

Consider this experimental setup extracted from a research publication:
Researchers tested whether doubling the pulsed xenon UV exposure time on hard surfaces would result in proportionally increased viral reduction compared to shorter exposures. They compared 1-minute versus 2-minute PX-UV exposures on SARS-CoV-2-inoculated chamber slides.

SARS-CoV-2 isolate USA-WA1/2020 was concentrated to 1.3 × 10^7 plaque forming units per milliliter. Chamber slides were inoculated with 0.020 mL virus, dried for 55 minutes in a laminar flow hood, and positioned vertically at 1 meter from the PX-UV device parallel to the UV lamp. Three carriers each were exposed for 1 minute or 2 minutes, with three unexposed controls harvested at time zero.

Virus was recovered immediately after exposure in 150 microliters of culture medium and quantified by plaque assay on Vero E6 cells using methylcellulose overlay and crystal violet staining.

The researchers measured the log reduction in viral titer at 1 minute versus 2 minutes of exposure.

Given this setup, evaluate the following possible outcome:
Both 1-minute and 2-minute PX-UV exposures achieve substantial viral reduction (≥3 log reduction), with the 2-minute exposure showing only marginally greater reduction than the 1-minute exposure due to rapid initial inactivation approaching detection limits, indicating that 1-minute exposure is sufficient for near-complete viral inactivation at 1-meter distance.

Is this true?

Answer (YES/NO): NO